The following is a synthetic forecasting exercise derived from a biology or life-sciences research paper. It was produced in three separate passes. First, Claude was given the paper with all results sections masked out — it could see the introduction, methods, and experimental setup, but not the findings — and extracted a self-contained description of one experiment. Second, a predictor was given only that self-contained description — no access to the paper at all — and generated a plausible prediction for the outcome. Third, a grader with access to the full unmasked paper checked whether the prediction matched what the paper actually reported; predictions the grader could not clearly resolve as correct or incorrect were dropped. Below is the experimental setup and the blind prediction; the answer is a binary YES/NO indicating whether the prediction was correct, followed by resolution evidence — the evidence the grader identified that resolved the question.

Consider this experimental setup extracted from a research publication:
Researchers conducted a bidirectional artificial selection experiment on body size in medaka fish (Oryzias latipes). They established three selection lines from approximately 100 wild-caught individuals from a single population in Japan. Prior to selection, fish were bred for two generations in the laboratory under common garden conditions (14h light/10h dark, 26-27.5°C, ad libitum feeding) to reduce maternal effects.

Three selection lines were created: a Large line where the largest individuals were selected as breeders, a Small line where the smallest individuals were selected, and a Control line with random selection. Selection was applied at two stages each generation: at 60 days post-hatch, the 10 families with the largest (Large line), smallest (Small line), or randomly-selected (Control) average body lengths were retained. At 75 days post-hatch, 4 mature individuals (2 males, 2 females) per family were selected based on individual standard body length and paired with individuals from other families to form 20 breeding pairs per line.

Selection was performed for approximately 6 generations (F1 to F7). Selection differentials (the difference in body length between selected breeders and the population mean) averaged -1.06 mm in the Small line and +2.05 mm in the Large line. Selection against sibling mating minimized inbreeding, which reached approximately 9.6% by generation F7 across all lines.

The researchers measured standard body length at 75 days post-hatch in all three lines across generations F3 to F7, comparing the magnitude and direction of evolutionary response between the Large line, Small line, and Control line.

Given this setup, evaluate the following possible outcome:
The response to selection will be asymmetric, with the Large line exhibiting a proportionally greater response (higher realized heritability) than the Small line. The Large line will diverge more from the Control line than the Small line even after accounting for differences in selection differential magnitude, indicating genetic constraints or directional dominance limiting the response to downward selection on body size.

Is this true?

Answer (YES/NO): YES